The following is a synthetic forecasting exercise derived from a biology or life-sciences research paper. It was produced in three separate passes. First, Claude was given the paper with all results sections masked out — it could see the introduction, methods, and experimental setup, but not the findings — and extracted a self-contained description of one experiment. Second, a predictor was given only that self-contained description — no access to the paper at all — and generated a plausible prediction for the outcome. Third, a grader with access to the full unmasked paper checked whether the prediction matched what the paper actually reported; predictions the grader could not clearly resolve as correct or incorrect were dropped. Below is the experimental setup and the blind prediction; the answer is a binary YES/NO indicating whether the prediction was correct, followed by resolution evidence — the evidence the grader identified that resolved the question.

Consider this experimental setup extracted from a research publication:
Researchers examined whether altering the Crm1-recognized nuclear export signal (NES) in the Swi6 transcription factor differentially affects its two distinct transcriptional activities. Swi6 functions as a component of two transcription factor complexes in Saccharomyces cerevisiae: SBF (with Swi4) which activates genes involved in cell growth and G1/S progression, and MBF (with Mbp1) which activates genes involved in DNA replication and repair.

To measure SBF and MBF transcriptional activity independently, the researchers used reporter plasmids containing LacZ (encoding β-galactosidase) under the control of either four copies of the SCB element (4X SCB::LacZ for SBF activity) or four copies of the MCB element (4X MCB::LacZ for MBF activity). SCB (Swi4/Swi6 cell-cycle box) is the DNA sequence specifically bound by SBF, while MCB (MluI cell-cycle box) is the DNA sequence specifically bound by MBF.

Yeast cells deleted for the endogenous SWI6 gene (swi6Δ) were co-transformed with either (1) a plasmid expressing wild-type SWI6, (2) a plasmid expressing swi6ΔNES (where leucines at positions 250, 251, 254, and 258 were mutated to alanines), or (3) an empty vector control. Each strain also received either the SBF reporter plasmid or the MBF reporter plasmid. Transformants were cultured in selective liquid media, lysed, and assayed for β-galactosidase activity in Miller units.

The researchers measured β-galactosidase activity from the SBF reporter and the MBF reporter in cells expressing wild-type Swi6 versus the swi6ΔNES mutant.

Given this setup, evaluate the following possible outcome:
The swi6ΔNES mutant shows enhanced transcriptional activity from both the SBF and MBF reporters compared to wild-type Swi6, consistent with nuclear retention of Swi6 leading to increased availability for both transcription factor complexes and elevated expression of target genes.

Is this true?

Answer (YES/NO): NO